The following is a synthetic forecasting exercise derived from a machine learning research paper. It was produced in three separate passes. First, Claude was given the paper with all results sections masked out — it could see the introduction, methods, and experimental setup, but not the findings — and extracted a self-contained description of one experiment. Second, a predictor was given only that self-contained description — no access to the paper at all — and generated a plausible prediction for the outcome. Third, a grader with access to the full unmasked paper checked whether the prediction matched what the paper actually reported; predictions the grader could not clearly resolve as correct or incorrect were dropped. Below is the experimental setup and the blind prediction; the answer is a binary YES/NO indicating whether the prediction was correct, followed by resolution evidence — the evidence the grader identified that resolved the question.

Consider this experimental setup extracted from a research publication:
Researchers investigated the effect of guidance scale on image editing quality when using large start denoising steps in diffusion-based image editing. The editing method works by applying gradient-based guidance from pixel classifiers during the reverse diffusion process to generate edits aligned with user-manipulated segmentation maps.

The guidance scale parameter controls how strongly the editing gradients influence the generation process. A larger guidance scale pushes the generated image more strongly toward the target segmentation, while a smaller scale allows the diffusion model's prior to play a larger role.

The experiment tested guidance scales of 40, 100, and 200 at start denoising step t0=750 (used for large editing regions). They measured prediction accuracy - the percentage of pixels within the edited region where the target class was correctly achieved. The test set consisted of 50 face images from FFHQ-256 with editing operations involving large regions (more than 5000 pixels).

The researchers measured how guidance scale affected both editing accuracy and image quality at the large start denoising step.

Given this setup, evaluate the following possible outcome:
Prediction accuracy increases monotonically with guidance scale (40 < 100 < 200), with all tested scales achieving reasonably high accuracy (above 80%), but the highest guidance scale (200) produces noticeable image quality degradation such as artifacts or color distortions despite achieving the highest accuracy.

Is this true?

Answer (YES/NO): NO